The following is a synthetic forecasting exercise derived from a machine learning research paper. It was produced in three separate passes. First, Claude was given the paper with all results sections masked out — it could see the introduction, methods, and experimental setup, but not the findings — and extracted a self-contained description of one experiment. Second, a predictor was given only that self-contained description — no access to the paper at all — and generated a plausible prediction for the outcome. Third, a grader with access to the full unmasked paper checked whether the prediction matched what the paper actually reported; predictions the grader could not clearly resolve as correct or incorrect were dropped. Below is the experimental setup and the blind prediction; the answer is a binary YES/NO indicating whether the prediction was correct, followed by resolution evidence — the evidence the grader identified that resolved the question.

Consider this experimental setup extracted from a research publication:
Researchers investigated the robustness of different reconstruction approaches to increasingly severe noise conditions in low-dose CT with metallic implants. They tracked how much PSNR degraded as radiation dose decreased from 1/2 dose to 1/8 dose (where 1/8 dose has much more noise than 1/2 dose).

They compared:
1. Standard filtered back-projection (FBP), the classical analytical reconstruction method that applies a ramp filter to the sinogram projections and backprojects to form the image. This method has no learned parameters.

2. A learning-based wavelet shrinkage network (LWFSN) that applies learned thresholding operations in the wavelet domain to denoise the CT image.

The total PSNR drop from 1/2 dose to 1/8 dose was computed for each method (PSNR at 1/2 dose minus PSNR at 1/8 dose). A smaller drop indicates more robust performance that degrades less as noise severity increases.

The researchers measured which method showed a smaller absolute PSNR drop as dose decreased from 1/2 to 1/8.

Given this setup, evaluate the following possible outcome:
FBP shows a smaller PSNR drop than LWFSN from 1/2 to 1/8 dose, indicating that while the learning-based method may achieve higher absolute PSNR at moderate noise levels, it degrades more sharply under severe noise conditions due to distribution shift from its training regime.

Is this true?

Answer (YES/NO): NO